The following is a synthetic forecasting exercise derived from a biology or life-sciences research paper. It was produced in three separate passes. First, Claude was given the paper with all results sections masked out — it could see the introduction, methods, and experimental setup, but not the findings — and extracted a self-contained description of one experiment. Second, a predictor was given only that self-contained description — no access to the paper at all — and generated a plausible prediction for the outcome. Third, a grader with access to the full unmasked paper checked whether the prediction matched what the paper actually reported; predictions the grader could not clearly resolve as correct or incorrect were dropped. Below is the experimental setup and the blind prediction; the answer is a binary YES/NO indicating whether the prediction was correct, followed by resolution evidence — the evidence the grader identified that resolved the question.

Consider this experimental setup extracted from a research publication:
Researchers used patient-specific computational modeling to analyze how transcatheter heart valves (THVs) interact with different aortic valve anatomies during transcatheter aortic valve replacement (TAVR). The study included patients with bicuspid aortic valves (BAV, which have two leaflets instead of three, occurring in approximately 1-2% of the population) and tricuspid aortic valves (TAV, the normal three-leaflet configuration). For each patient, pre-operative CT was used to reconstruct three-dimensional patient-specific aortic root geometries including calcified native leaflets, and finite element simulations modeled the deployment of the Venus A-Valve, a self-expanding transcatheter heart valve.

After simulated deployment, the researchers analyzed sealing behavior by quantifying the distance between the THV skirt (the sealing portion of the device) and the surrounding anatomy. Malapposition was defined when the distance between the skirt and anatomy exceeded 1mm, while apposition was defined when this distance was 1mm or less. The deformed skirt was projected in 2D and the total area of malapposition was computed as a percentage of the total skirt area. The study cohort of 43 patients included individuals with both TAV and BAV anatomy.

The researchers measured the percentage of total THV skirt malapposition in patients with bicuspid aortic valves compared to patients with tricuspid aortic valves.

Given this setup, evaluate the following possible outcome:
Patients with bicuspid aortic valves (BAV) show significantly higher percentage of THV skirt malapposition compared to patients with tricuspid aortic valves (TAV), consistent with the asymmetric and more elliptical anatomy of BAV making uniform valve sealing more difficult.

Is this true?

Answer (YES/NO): YES